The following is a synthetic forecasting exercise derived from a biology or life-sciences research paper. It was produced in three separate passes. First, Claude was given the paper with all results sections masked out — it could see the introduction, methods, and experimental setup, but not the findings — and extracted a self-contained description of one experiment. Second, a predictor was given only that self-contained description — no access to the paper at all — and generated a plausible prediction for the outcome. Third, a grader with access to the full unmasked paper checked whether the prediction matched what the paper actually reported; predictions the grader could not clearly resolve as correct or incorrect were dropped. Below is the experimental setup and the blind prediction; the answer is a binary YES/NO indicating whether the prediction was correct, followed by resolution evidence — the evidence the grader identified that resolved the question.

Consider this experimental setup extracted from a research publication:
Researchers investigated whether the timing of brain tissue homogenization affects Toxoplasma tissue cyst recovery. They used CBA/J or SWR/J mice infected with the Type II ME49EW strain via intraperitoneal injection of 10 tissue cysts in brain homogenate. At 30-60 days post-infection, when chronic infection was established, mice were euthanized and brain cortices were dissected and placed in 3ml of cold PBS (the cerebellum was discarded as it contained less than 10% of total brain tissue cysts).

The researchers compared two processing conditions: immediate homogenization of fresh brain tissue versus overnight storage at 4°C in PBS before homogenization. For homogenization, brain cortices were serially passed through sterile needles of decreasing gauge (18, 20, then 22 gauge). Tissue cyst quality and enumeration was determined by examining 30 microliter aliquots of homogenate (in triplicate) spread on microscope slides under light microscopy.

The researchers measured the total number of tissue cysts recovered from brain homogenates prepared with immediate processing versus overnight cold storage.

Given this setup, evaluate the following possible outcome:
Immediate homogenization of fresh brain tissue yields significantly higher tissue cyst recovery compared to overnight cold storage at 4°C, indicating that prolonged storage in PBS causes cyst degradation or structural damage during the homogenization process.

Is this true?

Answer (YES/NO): NO